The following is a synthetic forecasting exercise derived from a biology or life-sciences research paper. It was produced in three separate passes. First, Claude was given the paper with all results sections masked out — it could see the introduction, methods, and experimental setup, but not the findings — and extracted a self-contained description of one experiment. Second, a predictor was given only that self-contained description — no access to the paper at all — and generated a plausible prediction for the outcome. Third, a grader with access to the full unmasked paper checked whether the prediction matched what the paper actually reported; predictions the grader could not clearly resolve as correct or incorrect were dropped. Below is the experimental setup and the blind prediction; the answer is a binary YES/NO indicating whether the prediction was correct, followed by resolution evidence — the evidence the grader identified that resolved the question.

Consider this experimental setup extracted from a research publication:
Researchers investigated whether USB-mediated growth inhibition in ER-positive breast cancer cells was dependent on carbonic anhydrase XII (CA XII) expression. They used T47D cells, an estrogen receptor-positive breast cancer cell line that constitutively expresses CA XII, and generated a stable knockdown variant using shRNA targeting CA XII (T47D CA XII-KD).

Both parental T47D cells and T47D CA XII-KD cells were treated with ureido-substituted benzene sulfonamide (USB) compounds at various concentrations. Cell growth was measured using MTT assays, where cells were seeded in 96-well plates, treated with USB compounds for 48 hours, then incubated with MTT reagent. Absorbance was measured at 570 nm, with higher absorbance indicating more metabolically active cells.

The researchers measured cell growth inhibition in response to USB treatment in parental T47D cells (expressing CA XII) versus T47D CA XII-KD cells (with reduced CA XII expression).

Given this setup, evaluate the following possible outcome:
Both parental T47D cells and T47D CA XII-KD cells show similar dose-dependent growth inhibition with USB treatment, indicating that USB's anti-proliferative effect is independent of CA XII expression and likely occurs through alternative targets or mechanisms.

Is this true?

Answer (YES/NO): YES